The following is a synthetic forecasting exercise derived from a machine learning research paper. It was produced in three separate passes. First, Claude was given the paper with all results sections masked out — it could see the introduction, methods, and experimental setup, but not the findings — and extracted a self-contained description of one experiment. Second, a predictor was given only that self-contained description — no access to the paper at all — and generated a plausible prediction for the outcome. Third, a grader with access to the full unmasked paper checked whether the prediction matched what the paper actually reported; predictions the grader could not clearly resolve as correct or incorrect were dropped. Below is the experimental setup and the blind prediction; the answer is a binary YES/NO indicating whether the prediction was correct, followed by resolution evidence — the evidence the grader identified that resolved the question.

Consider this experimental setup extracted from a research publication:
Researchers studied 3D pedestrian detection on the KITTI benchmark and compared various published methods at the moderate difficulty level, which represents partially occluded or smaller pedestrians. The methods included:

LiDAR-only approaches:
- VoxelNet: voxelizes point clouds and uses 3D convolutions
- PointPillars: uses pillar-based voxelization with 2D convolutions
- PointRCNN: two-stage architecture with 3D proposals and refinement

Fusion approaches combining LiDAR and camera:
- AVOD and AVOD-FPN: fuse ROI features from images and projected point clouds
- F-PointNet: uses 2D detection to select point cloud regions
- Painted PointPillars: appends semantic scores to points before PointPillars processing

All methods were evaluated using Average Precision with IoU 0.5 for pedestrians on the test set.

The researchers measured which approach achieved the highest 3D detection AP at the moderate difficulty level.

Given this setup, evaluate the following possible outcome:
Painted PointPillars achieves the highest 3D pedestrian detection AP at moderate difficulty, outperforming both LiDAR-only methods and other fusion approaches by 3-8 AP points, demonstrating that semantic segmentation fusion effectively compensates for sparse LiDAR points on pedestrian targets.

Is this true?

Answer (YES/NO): NO